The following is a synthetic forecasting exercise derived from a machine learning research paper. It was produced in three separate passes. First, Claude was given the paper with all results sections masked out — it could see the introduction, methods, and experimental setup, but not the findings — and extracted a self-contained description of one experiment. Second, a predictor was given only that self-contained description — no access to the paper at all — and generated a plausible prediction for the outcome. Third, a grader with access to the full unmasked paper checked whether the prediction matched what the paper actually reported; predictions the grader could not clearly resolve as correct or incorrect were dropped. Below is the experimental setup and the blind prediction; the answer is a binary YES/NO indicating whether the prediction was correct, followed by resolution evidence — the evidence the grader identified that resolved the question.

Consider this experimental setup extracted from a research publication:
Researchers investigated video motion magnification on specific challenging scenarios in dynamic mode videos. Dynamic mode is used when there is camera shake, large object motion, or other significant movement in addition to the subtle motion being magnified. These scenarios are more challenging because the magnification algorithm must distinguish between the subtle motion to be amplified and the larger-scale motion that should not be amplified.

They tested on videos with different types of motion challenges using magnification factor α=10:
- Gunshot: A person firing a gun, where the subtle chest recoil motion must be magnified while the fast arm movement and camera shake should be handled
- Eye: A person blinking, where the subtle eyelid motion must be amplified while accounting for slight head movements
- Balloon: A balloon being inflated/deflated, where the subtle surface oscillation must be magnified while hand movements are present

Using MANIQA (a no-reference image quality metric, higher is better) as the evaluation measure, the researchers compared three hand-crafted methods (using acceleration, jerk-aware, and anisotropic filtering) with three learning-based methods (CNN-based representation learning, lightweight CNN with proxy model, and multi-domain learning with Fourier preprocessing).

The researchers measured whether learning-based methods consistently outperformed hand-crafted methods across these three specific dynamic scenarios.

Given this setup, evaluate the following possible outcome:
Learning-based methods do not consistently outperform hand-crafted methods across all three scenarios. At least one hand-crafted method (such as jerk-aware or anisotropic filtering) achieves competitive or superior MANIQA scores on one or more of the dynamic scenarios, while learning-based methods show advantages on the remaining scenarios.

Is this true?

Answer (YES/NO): YES